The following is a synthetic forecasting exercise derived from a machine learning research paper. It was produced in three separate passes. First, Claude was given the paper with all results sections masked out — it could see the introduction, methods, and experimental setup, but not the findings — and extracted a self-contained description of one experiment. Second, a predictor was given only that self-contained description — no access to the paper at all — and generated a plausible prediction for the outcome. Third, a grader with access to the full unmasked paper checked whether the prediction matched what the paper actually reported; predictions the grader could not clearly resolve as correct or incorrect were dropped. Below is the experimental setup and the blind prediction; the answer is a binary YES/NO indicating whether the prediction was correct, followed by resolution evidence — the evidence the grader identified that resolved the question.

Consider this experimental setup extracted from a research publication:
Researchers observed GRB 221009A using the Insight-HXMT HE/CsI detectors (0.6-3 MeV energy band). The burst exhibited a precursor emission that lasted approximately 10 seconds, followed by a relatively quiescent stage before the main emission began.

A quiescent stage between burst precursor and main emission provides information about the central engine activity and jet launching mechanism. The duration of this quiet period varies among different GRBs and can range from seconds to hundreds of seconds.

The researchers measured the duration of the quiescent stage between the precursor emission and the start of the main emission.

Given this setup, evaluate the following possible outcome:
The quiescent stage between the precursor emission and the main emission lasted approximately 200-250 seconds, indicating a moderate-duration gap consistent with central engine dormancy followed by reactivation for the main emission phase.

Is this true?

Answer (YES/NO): NO